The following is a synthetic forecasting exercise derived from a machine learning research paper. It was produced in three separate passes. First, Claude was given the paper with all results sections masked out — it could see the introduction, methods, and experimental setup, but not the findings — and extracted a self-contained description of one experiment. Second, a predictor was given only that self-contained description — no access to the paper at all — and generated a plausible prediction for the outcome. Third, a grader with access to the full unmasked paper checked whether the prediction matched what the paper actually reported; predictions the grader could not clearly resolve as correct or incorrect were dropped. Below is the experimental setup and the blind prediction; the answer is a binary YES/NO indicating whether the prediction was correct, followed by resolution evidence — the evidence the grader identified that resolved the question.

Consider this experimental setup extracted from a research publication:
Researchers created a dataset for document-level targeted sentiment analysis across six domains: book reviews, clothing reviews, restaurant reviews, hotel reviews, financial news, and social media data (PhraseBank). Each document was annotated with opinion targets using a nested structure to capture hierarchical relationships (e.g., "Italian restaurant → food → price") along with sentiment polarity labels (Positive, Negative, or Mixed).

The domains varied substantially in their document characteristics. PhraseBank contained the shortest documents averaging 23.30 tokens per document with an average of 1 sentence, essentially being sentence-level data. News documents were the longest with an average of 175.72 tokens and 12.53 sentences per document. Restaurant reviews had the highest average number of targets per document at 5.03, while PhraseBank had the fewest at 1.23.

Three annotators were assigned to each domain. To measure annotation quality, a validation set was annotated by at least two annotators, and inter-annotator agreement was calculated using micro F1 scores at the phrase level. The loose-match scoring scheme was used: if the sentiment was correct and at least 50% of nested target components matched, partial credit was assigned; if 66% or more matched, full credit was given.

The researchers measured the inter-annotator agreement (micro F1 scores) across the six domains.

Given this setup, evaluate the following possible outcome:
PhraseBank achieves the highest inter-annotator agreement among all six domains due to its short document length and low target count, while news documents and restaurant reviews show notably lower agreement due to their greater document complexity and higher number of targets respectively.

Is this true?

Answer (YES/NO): NO